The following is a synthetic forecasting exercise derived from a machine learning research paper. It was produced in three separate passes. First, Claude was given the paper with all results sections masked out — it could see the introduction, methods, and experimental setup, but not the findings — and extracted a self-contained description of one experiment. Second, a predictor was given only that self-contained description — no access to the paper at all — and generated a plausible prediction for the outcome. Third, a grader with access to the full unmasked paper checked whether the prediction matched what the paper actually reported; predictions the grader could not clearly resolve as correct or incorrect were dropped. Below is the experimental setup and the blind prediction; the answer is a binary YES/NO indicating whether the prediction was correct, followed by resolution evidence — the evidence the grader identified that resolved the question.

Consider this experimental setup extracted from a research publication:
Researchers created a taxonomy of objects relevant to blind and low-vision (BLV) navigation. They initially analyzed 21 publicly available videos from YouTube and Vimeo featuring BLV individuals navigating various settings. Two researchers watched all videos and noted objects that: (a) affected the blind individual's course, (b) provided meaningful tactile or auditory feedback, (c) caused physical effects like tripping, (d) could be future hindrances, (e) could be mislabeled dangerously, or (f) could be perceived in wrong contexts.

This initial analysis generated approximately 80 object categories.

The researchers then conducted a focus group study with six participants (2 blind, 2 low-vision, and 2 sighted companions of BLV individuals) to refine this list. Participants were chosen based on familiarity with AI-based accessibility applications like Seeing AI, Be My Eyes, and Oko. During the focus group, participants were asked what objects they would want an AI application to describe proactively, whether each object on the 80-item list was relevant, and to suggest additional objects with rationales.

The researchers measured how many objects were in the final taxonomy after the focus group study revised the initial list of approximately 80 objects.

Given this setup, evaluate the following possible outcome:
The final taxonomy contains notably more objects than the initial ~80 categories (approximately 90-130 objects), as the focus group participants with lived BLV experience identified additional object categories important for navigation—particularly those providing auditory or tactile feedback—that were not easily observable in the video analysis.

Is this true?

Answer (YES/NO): NO